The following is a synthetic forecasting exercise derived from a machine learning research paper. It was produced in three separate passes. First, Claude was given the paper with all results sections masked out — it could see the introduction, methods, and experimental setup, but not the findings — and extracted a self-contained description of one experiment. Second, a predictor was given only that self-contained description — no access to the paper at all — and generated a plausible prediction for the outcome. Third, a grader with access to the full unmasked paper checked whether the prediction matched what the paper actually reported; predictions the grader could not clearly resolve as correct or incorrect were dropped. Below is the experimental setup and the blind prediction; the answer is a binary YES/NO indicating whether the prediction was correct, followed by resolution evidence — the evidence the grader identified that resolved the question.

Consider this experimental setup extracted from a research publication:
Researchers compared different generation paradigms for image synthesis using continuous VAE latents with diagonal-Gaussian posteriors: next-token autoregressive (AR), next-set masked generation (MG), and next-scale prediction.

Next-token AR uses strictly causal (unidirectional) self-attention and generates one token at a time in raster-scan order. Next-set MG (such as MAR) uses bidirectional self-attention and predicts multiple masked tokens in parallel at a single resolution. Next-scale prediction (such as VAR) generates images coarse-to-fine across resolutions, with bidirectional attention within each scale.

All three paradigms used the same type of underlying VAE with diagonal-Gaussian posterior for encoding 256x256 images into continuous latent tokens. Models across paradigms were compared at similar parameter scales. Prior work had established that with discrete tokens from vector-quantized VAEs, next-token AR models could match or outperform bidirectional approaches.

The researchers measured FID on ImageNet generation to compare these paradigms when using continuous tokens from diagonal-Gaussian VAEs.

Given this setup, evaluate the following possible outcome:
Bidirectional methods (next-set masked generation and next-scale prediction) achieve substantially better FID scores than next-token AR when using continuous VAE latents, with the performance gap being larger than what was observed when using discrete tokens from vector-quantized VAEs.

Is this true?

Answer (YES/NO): YES